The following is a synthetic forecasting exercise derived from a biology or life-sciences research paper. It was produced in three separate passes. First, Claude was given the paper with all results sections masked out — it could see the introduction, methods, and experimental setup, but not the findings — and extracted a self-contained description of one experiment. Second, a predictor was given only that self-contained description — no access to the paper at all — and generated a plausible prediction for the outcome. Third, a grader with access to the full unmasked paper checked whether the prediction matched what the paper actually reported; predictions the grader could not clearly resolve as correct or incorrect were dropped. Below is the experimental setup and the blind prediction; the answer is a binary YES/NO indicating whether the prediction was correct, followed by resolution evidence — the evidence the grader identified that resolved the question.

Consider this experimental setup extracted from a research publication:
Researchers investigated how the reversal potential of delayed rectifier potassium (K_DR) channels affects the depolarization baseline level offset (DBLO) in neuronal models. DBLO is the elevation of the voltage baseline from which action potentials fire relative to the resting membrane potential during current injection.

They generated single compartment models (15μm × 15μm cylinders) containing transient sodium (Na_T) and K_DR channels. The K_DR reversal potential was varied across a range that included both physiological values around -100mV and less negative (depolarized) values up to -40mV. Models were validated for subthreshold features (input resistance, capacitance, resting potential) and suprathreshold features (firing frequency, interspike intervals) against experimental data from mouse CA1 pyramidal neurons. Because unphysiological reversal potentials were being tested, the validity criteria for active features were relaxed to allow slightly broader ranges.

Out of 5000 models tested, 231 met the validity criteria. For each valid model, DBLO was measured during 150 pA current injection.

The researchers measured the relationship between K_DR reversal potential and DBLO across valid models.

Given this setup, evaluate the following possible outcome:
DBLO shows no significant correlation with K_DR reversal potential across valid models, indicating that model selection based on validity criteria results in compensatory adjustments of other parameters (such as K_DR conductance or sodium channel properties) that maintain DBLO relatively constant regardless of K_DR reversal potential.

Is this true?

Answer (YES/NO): NO